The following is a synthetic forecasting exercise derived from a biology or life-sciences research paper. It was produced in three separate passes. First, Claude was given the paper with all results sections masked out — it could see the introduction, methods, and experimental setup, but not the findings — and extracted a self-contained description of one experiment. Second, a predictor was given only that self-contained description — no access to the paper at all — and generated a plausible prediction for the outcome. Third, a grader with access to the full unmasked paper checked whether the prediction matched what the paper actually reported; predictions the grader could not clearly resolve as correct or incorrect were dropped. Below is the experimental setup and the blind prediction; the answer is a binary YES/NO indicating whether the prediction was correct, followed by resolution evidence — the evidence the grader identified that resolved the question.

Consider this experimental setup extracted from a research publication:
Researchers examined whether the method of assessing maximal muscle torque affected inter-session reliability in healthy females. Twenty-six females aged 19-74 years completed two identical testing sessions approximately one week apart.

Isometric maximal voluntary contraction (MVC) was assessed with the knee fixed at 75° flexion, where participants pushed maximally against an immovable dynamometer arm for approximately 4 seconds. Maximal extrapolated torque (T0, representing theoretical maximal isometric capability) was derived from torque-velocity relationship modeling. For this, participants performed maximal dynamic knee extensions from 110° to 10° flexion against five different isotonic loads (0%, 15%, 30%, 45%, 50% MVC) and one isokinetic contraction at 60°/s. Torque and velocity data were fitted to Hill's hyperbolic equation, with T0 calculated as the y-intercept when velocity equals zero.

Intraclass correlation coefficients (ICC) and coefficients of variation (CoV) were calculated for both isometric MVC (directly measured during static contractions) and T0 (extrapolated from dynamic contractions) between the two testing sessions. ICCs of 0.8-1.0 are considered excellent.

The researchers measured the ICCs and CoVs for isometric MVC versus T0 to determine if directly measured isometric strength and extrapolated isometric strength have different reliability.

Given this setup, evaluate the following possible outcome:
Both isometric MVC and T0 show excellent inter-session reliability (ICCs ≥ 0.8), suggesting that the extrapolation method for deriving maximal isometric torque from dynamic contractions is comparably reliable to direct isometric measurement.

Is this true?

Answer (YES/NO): YES